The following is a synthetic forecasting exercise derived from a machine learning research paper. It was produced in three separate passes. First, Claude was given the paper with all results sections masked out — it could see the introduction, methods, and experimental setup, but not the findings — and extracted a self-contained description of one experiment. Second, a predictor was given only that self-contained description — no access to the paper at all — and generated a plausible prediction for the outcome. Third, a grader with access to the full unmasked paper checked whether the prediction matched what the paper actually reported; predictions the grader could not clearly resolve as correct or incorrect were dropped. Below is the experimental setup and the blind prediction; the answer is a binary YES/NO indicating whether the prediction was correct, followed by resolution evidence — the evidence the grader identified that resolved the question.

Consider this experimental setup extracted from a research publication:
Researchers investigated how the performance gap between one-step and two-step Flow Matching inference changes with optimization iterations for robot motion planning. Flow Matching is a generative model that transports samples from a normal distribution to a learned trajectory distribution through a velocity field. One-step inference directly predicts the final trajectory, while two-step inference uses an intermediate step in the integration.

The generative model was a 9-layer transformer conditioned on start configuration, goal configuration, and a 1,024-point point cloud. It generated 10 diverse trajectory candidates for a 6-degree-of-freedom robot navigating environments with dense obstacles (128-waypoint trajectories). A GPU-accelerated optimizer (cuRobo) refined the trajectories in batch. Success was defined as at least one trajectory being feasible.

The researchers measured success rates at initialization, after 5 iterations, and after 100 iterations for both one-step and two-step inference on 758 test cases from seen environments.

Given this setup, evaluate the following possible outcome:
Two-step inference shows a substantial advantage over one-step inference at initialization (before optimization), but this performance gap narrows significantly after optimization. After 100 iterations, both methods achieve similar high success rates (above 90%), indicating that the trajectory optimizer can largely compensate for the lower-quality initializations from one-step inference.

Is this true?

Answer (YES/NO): YES